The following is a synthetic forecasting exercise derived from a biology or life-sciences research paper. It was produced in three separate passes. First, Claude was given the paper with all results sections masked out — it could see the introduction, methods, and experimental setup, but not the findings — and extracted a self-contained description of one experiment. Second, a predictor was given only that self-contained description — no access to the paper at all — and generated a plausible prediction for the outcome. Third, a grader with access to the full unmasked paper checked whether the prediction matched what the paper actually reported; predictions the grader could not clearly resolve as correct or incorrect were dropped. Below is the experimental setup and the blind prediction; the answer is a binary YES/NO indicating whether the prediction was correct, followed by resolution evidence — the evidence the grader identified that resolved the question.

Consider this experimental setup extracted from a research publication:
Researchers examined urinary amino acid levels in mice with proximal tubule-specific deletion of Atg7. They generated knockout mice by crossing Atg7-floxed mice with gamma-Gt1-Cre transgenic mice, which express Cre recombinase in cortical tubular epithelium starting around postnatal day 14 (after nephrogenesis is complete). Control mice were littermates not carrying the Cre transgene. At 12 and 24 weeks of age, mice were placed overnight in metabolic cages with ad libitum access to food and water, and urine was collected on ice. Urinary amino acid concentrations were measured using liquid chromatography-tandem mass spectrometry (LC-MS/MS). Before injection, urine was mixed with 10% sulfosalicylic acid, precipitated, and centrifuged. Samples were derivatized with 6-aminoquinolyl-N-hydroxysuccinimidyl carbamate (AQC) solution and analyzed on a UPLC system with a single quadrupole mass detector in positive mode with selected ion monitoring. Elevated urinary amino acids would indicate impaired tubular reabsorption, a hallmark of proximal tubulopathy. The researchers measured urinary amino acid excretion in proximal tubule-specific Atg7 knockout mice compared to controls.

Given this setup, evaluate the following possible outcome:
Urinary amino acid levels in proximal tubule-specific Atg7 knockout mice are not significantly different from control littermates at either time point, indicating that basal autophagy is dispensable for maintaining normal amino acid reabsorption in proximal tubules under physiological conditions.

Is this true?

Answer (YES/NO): NO